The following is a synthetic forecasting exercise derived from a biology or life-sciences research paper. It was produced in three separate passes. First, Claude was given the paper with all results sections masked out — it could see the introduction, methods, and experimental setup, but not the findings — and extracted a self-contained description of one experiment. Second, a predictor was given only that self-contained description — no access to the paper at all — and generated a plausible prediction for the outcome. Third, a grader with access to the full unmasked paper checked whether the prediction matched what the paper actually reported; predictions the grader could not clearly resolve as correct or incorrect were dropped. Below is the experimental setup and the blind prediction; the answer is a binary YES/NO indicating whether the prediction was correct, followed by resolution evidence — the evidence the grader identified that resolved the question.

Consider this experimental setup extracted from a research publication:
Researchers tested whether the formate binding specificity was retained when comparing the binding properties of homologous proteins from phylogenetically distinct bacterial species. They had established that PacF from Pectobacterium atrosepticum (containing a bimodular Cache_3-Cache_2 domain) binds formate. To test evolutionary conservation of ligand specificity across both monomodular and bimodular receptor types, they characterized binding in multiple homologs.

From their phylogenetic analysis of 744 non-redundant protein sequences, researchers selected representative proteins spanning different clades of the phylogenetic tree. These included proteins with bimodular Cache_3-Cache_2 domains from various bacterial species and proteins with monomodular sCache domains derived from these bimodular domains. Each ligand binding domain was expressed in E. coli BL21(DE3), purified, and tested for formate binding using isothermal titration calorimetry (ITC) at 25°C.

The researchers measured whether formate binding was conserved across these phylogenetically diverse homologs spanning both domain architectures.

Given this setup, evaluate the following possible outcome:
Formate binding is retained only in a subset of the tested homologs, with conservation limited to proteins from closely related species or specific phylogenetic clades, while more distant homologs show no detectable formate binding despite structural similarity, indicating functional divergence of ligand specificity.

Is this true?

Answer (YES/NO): NO